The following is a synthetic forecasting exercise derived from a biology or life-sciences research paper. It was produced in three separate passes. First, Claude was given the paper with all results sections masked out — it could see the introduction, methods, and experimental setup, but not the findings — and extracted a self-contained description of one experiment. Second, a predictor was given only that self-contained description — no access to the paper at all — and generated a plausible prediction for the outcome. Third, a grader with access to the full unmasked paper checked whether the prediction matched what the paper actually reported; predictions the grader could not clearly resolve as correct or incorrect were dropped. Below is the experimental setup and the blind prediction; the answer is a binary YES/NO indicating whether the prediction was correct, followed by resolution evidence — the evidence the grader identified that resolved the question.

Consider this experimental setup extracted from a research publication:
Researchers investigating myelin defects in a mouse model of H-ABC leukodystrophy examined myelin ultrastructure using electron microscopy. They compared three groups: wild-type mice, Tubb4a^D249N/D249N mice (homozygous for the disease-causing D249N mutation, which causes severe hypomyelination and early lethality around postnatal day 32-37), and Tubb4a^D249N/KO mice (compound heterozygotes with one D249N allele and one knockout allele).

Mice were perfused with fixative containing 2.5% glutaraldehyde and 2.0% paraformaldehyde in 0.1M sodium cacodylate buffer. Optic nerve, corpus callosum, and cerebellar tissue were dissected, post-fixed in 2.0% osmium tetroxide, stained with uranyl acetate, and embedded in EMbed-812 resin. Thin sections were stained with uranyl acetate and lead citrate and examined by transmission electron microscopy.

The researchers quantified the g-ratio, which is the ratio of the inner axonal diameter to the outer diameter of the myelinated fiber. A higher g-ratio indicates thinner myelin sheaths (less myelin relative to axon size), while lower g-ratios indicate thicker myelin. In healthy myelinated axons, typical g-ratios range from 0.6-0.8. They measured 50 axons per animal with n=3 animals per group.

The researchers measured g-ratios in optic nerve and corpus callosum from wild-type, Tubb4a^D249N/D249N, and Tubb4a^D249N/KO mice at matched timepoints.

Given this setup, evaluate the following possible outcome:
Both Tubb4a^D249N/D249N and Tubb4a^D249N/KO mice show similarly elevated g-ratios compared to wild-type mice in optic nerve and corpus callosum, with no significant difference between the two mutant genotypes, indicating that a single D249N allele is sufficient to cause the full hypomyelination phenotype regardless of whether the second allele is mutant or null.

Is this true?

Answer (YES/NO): NO